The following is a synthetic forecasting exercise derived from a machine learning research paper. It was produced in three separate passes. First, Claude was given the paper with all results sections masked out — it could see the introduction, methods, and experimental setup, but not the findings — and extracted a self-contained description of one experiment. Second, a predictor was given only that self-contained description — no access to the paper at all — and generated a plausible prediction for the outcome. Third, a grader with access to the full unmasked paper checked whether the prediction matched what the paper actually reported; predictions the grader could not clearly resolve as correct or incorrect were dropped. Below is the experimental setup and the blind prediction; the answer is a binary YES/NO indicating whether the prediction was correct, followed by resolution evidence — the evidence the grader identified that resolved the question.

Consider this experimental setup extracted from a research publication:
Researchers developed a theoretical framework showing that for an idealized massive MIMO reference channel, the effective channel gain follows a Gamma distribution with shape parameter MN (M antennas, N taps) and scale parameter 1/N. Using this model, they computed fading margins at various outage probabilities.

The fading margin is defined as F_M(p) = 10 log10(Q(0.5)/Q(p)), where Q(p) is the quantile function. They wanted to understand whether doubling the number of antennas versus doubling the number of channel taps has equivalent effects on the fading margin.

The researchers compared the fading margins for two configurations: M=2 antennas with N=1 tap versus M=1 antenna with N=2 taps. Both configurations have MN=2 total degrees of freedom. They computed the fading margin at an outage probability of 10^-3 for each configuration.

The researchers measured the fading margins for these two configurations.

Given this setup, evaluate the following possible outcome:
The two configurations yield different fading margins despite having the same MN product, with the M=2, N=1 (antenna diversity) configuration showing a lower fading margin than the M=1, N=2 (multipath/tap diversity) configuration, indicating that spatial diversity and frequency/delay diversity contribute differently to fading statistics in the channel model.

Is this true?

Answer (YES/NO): NO